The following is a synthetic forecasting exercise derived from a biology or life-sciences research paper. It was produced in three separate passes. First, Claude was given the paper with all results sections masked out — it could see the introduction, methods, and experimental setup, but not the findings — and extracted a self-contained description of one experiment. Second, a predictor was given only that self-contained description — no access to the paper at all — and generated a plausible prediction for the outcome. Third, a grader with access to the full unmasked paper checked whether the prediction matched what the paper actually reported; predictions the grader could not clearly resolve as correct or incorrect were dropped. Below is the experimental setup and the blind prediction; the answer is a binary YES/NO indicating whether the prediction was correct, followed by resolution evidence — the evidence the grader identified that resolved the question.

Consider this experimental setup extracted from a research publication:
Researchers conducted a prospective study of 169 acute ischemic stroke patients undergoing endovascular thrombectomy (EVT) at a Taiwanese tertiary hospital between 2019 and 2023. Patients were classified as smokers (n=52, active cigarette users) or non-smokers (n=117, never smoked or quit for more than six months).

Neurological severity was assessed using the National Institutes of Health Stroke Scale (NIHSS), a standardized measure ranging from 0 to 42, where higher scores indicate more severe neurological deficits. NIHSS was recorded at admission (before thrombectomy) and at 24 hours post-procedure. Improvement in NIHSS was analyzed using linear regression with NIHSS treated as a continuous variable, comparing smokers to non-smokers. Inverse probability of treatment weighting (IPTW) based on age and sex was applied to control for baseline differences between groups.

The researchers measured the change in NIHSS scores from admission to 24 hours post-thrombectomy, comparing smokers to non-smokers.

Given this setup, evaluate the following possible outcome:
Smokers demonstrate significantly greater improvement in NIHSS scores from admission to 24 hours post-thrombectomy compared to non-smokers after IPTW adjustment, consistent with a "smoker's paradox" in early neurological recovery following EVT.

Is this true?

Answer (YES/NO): NO